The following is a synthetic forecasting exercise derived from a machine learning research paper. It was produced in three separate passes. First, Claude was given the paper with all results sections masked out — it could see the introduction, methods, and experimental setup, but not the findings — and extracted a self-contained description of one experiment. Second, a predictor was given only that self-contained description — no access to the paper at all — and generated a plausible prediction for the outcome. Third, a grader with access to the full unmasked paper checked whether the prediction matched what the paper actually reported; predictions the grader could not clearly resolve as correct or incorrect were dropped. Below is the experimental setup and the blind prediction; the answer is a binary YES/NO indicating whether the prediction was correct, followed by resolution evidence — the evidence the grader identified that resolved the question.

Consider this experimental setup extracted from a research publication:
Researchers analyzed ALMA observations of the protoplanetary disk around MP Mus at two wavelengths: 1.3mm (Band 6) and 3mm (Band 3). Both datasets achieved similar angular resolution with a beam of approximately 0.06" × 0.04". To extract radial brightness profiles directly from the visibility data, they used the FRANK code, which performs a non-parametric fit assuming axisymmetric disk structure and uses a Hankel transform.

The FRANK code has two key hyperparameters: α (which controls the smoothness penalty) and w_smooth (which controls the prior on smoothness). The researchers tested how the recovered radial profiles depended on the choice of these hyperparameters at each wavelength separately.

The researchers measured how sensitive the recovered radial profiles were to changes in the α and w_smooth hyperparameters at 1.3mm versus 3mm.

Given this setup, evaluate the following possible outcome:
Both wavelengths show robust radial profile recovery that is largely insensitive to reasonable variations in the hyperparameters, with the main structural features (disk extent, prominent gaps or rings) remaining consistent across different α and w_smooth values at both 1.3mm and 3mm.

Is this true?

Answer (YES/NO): NO